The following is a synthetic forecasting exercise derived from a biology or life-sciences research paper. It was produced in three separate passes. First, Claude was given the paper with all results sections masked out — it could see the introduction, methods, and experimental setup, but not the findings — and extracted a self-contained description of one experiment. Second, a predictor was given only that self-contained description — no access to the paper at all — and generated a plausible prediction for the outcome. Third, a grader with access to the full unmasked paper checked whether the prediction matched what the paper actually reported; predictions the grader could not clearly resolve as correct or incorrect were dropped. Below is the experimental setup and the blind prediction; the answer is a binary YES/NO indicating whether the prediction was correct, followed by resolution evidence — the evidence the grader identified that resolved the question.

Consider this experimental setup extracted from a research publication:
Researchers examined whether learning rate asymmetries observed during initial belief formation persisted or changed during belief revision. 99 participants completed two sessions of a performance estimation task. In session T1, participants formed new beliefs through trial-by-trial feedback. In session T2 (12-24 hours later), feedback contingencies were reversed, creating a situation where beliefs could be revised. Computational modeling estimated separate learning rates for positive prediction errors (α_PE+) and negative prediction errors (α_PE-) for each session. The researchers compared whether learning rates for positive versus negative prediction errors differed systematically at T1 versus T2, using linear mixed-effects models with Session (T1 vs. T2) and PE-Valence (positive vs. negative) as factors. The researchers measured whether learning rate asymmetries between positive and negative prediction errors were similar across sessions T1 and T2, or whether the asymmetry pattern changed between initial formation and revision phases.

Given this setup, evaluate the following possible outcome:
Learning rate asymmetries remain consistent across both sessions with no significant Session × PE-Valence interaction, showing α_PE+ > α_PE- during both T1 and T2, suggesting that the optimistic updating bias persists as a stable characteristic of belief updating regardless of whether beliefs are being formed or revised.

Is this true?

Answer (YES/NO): NO